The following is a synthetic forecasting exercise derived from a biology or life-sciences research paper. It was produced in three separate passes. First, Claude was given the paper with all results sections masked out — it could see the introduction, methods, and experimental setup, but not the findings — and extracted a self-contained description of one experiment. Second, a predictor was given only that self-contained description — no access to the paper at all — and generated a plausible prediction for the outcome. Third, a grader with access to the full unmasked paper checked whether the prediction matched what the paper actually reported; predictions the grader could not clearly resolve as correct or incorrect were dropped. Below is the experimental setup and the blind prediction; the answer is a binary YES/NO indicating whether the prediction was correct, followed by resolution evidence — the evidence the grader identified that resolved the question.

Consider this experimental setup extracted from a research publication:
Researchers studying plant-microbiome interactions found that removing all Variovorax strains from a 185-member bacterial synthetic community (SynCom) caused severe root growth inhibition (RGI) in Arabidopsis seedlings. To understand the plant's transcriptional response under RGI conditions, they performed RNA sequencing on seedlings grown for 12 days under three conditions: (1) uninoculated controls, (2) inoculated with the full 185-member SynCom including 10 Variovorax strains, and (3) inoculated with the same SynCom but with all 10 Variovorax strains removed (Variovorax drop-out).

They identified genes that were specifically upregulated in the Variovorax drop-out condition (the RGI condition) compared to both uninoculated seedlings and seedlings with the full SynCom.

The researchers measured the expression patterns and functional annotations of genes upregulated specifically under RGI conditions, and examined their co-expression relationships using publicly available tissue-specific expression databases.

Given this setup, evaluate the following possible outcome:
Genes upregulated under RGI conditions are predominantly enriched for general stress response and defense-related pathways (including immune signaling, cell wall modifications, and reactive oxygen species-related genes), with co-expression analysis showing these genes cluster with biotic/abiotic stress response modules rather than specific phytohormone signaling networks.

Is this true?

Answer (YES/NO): NO